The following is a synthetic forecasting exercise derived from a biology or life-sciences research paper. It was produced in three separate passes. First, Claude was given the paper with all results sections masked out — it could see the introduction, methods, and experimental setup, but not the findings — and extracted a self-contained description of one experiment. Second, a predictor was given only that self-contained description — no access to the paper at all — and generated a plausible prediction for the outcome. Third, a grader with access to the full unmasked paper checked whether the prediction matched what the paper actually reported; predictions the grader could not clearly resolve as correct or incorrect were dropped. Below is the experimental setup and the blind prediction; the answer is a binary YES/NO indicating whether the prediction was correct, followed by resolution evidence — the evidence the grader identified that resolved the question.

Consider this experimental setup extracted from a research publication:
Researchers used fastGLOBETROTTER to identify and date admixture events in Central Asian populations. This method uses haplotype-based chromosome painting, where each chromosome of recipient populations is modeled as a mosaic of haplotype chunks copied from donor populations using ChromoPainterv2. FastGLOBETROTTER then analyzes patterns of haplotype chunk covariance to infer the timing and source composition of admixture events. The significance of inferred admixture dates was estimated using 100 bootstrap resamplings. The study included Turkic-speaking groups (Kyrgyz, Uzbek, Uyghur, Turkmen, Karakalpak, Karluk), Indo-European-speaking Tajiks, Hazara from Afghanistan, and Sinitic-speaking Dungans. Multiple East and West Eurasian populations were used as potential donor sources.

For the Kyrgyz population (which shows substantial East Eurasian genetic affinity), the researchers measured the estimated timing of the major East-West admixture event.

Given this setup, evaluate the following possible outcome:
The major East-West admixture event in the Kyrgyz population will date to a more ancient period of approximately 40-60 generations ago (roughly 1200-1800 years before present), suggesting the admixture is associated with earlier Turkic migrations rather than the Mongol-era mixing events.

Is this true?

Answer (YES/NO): NO